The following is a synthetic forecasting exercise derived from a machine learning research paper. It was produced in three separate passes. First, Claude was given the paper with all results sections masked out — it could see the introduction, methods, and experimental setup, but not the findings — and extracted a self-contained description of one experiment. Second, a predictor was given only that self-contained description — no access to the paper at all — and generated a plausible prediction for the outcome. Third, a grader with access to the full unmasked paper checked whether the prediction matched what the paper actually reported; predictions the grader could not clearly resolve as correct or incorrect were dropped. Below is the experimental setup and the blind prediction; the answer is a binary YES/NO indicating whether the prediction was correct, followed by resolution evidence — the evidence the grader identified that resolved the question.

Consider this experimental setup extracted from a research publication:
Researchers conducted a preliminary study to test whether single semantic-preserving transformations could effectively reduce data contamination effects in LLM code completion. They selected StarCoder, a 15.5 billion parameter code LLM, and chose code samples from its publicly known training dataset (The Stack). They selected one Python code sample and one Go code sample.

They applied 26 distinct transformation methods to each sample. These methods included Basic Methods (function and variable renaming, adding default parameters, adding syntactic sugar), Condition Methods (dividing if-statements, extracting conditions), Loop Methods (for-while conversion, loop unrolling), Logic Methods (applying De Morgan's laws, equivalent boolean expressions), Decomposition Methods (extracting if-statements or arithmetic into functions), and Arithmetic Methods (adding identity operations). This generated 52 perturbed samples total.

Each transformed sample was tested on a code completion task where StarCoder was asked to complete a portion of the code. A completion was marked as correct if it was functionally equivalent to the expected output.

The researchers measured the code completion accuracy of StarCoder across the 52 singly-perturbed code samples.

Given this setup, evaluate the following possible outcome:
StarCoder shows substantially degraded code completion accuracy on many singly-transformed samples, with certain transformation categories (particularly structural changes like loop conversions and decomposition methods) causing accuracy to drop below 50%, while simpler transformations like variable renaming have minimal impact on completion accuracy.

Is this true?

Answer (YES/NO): NO